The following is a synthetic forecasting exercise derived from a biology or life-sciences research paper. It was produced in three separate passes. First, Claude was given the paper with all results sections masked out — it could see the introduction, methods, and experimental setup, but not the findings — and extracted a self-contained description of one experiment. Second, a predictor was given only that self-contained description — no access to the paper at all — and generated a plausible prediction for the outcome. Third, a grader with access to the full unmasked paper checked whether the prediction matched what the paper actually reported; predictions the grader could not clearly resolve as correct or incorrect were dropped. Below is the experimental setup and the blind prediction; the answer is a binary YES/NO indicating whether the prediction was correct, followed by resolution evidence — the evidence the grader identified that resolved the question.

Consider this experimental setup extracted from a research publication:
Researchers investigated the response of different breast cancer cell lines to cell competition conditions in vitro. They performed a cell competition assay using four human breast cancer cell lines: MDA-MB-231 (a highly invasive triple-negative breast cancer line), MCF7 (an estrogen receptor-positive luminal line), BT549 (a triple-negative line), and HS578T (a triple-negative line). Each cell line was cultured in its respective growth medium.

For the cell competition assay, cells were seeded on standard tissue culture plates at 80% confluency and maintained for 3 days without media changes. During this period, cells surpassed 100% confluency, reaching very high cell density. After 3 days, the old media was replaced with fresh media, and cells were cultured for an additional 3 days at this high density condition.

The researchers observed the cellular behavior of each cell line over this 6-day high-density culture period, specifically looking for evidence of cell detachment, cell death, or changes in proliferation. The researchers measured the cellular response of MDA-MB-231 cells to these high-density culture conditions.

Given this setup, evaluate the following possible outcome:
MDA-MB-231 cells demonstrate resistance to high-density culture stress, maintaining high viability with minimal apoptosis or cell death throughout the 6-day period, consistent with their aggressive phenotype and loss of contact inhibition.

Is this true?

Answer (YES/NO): NO